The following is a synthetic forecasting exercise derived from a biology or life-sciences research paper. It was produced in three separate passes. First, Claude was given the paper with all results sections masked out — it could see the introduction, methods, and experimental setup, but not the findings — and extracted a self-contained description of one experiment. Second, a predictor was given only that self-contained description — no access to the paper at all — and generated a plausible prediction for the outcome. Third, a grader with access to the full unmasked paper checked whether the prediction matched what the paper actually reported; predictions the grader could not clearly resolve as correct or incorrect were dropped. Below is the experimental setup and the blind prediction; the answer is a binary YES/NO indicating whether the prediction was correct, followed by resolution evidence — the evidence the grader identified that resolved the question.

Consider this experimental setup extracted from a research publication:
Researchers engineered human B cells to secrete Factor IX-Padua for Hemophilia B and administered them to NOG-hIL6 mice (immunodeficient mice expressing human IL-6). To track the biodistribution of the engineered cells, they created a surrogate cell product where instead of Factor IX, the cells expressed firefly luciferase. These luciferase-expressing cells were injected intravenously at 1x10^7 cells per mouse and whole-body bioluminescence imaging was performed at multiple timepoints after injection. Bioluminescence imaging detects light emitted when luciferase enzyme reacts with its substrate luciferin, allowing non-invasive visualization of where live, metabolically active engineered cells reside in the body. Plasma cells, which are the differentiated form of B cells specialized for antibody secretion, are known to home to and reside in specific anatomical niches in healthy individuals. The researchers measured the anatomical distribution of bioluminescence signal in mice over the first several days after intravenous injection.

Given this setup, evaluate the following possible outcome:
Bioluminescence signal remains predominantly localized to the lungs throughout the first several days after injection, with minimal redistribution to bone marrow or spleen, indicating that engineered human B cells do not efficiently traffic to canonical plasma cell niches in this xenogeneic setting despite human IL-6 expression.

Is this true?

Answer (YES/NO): NO